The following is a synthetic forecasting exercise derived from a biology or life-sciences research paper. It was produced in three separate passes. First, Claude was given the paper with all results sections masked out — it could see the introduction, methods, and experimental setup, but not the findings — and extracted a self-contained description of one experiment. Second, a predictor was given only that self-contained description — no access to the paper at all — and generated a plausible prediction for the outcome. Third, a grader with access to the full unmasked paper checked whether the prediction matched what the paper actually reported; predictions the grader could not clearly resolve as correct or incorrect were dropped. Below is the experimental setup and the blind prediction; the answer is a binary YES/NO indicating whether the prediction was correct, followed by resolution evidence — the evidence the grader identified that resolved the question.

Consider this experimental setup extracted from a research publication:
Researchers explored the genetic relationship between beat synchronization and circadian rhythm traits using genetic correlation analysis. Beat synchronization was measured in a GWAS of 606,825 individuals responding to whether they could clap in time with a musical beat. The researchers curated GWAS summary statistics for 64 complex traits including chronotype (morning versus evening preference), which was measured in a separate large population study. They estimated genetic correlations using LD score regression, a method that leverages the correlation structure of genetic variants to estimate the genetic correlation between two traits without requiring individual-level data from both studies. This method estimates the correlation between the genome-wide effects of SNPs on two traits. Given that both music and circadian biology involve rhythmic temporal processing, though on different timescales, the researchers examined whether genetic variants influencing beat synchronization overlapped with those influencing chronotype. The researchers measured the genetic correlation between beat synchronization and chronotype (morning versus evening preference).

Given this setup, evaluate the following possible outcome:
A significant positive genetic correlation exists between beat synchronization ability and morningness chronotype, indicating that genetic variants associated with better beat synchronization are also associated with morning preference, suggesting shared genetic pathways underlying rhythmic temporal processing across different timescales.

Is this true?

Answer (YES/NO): NO